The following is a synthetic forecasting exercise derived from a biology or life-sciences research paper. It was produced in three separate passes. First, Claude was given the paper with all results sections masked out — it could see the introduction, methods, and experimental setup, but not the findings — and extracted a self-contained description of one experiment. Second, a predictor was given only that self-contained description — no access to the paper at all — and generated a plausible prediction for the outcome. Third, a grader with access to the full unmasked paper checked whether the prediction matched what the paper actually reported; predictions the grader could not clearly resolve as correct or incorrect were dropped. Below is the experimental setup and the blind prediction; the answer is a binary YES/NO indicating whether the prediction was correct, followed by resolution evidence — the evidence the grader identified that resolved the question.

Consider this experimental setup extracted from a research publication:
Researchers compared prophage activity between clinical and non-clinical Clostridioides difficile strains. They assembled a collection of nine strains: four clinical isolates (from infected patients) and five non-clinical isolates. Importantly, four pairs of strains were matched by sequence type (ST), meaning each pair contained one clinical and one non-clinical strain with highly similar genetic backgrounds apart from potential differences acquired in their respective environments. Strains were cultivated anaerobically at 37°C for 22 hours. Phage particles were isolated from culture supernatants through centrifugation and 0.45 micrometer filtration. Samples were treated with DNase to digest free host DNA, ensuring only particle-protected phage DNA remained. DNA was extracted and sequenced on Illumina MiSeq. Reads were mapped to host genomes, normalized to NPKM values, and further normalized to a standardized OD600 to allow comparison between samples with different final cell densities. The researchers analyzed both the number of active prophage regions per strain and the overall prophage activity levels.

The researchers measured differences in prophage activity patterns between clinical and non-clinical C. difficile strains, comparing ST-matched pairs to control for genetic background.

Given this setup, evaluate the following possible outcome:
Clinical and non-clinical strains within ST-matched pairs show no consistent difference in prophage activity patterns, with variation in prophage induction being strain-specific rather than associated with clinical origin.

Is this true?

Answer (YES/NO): YES